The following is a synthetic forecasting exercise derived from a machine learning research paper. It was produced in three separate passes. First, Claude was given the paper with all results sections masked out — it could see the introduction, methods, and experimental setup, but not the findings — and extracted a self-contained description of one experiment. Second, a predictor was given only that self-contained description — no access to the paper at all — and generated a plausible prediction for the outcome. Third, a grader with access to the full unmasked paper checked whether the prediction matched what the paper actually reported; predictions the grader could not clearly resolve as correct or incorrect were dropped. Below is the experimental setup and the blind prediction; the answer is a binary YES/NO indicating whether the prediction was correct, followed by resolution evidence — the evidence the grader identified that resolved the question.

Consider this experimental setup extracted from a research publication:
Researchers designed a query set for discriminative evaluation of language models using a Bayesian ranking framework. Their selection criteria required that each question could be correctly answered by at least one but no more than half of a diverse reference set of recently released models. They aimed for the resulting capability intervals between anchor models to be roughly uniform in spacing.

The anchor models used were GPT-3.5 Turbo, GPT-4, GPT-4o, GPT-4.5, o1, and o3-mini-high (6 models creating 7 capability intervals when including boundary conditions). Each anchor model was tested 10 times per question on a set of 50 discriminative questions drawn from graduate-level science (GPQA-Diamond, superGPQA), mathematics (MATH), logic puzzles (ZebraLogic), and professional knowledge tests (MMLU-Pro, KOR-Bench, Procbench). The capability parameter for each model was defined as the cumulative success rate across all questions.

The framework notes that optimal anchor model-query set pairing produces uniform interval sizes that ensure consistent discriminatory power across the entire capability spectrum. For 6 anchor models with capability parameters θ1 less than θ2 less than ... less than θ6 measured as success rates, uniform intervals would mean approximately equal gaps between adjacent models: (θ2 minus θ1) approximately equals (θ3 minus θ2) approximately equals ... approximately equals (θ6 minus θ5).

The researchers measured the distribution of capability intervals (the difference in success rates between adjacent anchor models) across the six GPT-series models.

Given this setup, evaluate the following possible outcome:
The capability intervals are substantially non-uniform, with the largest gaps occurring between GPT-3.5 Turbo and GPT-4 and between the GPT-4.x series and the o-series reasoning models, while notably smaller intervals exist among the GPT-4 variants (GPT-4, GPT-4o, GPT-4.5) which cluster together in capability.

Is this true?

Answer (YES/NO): NO